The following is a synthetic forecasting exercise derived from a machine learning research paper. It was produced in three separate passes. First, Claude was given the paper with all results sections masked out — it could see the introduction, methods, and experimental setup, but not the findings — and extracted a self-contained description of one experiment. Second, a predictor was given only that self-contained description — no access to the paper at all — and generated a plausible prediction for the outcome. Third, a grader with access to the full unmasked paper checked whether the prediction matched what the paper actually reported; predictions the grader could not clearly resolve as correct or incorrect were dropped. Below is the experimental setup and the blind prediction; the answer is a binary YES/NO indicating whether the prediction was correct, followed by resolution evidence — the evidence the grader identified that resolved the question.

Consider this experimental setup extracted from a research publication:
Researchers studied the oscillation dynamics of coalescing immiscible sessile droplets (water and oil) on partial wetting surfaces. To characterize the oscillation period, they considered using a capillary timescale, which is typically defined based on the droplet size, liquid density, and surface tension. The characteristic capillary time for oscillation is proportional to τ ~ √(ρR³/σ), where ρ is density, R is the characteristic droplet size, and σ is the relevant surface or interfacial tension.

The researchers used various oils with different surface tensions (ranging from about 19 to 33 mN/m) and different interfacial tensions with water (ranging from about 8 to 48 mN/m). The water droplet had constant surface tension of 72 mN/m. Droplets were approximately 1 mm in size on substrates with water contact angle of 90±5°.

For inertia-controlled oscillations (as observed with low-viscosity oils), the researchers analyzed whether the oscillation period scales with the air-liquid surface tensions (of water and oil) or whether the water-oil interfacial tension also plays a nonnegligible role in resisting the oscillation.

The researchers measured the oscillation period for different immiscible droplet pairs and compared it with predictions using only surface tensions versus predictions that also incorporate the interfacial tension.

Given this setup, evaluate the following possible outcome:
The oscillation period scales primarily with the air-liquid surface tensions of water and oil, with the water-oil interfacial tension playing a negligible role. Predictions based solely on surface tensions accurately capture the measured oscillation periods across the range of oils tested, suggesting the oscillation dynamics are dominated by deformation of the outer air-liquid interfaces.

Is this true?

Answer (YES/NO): NO